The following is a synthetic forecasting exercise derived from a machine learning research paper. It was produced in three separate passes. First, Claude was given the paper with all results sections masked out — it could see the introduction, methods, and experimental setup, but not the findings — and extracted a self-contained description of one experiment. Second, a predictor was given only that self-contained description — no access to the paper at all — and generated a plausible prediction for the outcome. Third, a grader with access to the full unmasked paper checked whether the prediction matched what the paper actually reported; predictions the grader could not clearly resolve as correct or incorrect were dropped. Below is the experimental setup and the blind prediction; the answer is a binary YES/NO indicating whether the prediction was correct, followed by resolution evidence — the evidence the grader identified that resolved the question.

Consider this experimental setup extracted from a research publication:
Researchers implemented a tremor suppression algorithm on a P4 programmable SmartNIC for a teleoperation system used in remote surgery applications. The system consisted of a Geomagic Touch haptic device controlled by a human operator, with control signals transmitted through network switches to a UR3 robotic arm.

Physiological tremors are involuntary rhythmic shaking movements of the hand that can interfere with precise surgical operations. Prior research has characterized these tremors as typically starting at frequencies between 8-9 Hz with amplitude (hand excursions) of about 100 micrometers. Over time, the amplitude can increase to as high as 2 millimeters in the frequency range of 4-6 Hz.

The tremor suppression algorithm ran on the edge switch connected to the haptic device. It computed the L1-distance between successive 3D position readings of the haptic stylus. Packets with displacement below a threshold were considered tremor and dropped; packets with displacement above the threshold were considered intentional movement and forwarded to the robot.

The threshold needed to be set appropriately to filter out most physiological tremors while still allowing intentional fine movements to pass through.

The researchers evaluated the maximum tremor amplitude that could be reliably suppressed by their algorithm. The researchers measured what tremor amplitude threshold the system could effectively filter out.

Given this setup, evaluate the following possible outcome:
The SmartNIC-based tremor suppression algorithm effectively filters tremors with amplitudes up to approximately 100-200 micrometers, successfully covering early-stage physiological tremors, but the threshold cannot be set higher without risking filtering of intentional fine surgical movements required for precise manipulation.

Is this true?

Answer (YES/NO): NO